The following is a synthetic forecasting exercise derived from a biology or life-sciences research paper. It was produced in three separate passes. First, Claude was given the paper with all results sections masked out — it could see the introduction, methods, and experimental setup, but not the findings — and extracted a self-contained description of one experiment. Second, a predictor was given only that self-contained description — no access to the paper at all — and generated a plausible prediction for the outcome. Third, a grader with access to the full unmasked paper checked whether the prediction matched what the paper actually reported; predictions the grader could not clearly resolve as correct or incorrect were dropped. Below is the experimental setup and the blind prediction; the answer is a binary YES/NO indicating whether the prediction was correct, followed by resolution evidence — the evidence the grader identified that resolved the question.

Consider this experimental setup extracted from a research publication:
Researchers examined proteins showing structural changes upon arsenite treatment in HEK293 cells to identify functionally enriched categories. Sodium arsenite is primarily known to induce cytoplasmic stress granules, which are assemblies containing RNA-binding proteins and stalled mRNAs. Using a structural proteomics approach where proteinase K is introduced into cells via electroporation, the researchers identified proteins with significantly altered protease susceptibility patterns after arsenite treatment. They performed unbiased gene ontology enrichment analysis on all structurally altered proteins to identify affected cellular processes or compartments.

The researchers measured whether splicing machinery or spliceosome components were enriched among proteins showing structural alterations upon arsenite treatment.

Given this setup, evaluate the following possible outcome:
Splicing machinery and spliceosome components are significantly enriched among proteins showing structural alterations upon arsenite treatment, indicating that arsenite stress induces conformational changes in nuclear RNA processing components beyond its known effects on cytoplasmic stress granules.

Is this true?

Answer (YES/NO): YES